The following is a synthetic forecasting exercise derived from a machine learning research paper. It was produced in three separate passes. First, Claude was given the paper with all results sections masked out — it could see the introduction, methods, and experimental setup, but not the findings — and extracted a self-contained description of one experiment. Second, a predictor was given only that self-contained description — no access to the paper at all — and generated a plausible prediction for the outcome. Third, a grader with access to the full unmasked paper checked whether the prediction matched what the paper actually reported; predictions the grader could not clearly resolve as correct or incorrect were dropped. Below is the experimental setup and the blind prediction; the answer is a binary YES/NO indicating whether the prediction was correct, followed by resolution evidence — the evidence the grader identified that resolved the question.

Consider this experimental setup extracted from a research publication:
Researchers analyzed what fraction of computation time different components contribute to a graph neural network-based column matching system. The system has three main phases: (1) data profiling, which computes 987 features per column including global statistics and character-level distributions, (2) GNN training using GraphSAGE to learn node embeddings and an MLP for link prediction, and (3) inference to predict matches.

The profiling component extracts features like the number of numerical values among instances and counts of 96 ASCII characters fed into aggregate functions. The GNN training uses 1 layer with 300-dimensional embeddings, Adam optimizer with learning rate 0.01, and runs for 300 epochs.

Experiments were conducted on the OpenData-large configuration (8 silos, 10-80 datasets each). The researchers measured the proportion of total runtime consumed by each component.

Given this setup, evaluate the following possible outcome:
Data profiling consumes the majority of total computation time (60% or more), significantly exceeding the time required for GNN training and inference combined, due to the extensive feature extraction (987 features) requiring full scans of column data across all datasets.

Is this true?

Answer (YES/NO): YES